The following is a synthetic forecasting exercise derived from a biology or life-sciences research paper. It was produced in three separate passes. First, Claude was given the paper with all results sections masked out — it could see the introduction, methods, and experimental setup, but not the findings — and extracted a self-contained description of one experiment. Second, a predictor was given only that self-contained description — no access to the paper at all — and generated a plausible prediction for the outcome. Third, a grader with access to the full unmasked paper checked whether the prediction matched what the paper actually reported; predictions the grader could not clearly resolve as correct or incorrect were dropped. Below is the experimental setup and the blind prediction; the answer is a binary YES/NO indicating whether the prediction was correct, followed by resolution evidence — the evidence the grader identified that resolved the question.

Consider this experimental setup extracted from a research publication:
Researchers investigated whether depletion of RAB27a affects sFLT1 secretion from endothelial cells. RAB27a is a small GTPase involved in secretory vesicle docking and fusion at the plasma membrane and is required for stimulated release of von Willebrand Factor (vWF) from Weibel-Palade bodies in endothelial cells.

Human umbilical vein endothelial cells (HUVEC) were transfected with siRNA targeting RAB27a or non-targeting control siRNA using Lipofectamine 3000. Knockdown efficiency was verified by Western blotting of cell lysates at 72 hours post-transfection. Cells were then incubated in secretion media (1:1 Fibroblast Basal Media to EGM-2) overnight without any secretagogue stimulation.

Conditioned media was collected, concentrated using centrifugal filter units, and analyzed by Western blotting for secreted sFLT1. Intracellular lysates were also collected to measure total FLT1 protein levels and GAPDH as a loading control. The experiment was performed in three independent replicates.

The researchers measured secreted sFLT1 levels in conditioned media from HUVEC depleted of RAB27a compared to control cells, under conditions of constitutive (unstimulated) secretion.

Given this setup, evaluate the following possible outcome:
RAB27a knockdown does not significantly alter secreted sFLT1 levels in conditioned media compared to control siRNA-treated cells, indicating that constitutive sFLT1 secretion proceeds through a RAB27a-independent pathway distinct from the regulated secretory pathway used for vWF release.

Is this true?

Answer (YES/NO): NO